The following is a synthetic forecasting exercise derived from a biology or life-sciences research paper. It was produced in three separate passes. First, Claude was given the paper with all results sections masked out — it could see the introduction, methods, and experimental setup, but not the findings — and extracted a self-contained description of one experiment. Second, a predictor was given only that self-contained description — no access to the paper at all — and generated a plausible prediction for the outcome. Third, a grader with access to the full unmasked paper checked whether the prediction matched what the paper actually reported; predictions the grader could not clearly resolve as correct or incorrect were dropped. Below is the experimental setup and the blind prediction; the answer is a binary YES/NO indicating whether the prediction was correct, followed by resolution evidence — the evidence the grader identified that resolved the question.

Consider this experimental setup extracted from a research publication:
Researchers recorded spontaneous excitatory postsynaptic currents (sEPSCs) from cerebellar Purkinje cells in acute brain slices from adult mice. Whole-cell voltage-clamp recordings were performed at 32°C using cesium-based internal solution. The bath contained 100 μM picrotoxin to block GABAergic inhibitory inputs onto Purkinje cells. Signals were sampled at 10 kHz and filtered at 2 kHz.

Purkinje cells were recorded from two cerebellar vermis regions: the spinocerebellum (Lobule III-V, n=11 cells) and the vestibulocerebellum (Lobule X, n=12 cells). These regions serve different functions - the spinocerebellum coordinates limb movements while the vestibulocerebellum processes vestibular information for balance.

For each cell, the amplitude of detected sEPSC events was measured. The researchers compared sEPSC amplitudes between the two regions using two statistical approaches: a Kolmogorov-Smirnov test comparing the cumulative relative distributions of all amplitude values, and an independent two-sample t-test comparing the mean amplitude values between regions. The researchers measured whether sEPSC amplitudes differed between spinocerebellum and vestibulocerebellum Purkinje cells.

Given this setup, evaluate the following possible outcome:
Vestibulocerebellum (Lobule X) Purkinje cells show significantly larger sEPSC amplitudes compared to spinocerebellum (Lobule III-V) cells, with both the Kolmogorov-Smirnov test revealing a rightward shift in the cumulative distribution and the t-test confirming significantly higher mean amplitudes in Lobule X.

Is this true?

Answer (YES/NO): NO